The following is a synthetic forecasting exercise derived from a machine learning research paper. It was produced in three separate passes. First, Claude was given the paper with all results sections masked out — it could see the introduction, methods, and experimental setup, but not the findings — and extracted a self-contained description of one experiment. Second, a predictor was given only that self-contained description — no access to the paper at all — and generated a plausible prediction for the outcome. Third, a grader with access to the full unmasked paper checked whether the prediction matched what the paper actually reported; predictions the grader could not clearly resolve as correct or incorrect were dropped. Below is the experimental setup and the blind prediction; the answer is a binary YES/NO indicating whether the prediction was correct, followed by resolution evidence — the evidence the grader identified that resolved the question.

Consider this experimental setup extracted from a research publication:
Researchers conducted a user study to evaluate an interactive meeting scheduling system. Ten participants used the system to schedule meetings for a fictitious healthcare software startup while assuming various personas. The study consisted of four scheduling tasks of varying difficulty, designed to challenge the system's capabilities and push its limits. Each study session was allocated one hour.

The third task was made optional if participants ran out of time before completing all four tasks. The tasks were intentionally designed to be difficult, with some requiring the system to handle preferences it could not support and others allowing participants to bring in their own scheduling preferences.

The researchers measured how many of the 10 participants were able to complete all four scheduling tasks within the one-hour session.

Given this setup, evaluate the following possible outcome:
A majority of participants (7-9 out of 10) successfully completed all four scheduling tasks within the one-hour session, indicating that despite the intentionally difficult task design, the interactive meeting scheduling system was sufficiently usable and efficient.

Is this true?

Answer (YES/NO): NO